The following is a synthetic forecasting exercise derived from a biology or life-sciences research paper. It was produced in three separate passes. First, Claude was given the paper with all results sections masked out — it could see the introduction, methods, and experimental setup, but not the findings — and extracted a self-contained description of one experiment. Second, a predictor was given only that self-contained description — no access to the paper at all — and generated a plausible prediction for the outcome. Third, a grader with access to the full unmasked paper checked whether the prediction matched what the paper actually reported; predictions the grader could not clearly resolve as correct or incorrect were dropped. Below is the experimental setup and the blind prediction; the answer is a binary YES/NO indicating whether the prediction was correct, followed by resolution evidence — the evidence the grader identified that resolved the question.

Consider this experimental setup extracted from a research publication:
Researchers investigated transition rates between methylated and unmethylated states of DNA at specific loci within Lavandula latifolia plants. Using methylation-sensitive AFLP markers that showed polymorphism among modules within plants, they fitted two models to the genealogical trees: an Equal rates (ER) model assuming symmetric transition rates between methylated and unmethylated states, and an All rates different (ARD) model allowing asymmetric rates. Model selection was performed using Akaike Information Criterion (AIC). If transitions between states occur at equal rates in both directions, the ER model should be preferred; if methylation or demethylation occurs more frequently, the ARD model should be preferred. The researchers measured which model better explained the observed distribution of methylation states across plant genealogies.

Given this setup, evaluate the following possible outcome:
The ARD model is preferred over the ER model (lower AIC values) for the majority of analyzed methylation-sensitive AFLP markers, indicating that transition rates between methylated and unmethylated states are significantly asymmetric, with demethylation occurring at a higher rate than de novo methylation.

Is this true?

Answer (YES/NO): NO